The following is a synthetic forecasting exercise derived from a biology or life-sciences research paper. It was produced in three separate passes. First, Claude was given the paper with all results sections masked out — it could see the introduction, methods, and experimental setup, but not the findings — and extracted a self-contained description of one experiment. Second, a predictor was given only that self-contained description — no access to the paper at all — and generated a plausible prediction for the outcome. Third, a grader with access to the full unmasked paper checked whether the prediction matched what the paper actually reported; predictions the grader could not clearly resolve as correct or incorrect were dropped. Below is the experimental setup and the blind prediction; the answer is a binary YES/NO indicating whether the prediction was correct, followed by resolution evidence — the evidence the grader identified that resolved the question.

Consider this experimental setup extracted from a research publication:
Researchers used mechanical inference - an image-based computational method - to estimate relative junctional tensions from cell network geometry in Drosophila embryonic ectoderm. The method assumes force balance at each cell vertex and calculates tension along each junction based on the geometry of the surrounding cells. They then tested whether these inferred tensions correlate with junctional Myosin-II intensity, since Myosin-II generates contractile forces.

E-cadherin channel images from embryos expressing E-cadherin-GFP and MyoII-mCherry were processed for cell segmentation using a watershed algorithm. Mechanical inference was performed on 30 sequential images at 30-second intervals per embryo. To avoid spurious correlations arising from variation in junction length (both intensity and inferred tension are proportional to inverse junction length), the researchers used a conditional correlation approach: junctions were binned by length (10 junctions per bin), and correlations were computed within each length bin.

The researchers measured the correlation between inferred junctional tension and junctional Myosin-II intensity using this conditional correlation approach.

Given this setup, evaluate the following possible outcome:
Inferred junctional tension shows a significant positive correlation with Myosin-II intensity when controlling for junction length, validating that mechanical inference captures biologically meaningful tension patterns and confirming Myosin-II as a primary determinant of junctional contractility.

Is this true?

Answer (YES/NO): YES